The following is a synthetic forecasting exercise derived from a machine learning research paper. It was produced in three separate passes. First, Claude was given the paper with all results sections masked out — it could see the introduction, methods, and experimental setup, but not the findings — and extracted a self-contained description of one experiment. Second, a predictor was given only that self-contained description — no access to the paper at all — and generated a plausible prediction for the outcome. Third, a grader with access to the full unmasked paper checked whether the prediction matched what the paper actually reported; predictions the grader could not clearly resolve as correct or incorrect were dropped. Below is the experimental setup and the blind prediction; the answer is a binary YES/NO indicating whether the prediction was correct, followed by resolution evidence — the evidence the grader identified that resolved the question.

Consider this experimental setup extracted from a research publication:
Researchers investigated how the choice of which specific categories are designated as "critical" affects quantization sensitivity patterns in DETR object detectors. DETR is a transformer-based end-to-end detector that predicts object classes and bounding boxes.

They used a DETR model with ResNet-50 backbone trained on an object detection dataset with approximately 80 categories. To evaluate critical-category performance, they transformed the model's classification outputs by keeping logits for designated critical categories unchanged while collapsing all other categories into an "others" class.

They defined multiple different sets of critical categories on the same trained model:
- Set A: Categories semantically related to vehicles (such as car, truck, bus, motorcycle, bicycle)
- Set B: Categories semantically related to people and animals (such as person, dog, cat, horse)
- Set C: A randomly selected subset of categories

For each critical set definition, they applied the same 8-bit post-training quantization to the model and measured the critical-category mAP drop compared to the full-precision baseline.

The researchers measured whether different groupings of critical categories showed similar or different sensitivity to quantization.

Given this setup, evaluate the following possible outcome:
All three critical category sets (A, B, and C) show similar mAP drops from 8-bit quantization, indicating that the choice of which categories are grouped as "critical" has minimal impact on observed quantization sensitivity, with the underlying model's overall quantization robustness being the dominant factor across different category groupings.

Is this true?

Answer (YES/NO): NO